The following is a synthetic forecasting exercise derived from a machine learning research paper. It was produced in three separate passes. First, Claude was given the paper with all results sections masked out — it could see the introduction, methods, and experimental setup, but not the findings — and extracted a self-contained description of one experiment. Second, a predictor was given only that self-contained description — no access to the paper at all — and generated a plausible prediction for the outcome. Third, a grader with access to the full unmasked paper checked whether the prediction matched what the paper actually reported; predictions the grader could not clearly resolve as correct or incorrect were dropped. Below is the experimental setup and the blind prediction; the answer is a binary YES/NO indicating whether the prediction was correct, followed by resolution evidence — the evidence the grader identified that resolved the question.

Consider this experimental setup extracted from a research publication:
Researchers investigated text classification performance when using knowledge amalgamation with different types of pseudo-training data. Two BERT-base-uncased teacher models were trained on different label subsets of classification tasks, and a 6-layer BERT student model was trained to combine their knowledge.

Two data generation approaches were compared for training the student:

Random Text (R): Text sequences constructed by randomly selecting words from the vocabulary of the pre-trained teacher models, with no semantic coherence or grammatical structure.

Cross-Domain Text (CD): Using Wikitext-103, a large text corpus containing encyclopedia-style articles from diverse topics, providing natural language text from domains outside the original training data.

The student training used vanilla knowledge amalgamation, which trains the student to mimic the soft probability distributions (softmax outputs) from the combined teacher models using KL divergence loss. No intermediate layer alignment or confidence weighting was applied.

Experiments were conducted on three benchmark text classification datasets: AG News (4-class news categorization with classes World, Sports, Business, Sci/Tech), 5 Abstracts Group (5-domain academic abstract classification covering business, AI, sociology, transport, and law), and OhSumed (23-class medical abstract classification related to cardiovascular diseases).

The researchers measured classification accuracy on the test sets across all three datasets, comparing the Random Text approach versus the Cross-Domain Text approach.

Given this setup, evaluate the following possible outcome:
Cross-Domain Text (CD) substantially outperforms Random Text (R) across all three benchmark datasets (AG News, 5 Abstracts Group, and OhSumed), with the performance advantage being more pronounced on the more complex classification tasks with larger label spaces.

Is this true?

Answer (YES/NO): NO